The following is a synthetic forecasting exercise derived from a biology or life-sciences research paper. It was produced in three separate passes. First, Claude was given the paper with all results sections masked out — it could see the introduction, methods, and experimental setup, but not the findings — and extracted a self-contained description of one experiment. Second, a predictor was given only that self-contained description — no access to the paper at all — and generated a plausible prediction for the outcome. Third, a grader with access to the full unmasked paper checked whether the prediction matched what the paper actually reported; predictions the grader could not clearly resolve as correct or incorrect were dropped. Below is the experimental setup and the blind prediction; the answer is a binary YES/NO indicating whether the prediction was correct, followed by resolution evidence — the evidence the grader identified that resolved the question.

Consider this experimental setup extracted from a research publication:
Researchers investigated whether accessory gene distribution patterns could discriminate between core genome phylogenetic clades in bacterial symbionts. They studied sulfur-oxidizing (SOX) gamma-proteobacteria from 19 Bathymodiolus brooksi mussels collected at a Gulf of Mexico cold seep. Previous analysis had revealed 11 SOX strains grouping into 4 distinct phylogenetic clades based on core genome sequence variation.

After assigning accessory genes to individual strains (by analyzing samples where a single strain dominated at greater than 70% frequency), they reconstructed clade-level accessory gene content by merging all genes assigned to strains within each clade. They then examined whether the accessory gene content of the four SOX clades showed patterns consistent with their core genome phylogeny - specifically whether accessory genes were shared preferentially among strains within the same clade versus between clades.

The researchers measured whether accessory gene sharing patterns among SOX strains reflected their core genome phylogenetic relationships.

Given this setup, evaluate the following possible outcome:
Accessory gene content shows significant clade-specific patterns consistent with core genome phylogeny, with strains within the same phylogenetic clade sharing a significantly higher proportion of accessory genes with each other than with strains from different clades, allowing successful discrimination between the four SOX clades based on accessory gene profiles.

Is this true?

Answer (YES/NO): YES